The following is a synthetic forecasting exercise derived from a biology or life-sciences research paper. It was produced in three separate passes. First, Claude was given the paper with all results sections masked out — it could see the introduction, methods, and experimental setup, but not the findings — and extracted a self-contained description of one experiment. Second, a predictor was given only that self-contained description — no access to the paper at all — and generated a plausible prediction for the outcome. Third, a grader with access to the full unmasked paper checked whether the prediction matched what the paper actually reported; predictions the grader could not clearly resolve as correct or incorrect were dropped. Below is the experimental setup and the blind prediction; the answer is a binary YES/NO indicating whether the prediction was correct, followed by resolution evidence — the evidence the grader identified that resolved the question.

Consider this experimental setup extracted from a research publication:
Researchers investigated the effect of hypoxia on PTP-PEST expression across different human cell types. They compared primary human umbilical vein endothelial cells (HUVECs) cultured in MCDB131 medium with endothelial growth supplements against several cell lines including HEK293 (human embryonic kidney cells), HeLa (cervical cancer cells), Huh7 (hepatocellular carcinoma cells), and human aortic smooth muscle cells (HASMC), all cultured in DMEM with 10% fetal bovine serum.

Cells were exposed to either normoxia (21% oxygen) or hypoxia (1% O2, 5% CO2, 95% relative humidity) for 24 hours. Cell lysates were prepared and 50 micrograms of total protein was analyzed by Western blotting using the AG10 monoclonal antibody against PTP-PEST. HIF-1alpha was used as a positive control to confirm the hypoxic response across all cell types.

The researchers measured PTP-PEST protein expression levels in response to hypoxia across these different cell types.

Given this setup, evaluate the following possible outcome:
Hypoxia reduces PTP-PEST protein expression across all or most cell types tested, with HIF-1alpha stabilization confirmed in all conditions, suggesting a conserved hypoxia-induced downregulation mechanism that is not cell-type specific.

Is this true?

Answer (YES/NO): NO